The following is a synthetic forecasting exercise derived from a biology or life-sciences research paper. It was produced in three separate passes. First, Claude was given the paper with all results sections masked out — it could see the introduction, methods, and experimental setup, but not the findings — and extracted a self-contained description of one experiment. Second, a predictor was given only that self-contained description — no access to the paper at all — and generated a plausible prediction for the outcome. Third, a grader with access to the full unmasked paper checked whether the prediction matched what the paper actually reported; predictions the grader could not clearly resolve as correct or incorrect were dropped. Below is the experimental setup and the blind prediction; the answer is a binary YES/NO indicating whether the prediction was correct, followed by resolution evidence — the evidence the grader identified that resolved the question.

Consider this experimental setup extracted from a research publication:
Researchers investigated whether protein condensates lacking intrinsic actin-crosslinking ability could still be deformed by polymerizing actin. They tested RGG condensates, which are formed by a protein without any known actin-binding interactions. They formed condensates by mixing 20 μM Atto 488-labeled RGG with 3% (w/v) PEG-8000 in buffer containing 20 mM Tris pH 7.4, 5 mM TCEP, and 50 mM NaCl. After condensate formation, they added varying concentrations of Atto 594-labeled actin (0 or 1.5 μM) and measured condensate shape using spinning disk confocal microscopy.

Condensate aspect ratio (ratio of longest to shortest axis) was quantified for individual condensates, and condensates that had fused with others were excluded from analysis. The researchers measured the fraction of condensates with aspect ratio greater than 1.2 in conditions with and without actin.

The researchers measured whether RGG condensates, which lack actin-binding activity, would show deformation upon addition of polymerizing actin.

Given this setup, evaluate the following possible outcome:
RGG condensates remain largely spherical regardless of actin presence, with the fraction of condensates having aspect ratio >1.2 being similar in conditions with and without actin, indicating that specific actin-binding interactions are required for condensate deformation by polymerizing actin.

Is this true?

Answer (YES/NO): NO